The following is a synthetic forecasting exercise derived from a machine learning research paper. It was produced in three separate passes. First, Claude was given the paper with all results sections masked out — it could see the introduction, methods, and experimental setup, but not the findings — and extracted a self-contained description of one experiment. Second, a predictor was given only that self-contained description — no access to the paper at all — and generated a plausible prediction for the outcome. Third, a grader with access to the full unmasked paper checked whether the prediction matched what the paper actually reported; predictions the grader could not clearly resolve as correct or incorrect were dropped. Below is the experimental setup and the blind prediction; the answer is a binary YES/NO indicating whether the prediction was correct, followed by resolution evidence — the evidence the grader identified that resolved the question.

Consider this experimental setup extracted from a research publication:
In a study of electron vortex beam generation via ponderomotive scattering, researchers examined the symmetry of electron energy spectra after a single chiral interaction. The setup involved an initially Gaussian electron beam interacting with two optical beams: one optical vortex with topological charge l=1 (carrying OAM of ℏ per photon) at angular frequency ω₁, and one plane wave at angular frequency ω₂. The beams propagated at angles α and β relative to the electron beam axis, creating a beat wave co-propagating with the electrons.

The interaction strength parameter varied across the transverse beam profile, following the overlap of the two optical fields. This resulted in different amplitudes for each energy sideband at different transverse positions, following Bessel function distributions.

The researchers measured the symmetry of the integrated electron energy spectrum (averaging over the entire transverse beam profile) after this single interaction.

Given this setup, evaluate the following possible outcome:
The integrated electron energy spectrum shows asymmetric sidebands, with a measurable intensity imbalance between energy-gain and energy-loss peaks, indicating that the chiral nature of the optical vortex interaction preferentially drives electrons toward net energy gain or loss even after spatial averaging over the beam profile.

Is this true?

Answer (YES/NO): NO